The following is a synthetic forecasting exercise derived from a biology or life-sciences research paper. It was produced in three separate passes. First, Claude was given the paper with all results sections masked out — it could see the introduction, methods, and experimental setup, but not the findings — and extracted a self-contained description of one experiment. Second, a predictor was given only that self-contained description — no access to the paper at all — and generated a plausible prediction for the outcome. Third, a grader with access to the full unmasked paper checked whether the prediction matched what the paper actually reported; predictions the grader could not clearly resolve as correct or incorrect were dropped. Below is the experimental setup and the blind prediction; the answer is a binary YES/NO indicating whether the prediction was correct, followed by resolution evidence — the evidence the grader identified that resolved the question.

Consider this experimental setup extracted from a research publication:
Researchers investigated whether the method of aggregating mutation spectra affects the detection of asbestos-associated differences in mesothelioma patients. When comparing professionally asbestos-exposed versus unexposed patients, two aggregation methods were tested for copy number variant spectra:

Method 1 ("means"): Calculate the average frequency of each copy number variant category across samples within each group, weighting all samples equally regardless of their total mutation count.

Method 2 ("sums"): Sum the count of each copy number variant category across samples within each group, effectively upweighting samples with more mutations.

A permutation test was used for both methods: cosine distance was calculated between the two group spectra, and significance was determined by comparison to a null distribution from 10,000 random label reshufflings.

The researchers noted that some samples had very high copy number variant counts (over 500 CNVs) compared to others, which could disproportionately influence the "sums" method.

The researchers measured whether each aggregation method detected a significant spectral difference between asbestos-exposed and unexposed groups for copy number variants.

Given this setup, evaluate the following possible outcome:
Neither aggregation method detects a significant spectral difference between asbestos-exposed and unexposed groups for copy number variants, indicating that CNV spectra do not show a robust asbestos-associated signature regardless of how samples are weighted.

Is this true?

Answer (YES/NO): NO